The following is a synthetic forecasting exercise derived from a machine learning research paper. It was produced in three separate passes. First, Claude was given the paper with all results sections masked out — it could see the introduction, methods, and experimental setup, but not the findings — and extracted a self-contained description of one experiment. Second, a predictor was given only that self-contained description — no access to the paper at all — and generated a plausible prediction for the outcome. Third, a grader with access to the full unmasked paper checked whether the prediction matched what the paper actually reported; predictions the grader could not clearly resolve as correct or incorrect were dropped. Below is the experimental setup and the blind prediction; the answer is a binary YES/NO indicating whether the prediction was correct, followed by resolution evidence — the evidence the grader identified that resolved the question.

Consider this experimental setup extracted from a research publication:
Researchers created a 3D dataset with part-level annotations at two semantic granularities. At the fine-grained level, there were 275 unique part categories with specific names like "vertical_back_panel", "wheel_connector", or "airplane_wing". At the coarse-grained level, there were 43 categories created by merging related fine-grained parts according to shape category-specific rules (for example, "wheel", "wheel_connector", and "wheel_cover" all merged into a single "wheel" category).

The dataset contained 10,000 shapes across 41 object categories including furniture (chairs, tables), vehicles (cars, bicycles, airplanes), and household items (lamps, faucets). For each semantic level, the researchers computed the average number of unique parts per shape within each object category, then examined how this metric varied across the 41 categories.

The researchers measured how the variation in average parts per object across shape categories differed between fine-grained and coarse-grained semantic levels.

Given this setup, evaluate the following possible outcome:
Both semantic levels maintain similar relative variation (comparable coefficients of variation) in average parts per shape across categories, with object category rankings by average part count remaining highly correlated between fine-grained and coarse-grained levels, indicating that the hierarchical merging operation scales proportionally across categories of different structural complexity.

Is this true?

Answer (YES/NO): NO